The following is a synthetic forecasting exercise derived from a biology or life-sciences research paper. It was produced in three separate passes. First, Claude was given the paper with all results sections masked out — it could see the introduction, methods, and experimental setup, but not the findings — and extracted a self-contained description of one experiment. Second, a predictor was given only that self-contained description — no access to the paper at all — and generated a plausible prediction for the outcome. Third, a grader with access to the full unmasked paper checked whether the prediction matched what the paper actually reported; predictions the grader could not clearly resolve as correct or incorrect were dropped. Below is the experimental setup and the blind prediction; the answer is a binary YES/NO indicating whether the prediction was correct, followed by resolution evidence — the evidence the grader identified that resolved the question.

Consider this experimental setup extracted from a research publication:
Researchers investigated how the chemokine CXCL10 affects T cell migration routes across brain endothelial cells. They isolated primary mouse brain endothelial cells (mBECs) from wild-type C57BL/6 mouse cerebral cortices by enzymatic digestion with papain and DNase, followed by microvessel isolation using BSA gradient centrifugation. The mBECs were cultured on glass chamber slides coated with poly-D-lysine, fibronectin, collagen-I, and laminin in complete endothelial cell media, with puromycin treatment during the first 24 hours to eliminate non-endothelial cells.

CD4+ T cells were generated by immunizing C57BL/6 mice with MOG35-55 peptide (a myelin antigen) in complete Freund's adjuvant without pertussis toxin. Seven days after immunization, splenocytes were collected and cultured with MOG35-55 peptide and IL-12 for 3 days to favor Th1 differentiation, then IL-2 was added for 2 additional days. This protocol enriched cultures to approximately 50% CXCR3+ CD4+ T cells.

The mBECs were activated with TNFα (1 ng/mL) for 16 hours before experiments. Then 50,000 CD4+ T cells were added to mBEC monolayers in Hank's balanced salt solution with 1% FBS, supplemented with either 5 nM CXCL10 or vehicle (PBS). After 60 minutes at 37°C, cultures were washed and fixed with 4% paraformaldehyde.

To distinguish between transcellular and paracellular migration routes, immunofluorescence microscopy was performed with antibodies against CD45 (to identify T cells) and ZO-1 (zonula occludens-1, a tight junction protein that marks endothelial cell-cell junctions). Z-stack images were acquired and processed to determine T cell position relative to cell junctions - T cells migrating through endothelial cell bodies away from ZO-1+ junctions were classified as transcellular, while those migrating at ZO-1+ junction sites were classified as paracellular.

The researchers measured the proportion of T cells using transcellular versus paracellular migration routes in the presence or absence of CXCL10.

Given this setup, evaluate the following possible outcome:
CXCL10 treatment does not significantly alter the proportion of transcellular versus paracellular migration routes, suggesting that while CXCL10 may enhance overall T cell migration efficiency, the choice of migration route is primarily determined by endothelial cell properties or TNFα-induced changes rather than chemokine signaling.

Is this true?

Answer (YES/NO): NO